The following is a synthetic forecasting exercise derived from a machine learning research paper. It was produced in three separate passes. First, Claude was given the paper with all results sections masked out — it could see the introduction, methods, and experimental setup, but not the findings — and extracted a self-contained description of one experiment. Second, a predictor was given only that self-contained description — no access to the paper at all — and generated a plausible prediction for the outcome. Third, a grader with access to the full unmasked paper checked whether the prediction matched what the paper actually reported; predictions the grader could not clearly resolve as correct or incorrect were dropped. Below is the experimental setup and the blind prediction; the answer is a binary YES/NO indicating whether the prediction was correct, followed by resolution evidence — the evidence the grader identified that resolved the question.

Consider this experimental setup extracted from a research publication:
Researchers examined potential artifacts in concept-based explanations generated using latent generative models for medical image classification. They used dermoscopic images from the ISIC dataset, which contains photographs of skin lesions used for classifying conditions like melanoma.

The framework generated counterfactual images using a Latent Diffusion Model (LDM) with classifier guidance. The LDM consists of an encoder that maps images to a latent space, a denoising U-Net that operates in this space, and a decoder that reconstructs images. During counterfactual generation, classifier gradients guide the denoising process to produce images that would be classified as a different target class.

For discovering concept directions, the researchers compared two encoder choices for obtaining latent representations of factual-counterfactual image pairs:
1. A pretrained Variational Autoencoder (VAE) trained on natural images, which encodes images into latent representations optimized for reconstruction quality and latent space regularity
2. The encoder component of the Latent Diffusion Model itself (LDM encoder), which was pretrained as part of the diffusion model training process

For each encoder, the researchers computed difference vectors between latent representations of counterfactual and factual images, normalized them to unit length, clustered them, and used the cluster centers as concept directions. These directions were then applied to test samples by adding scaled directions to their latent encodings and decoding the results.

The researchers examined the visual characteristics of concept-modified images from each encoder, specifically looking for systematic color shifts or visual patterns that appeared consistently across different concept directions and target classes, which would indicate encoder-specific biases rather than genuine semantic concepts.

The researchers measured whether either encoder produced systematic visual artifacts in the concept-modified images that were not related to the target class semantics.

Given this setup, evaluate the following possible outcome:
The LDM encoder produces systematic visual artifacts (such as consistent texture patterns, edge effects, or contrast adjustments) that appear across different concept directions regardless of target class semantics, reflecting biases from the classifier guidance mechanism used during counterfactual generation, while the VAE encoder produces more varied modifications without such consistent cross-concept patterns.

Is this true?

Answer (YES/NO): NO